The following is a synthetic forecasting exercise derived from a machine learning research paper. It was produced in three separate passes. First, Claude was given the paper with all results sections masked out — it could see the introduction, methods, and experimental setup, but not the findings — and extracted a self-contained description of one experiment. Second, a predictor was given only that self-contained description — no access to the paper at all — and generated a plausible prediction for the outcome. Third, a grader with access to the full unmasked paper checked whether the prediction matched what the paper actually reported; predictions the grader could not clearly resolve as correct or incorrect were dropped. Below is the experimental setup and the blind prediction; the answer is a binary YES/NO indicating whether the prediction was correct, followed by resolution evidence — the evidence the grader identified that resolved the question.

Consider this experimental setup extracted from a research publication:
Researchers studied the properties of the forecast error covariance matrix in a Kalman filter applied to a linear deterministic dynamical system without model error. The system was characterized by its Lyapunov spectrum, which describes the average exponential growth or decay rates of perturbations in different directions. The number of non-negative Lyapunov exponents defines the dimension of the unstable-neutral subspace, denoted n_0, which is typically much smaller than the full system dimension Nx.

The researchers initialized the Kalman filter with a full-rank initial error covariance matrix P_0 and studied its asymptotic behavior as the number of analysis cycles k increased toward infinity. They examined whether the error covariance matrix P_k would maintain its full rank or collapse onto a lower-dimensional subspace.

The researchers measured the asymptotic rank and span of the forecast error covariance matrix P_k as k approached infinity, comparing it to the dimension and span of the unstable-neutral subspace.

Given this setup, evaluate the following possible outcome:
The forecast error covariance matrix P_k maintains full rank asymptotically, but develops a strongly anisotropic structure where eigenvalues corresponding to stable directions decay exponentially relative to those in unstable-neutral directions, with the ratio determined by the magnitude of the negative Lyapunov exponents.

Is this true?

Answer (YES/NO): NO